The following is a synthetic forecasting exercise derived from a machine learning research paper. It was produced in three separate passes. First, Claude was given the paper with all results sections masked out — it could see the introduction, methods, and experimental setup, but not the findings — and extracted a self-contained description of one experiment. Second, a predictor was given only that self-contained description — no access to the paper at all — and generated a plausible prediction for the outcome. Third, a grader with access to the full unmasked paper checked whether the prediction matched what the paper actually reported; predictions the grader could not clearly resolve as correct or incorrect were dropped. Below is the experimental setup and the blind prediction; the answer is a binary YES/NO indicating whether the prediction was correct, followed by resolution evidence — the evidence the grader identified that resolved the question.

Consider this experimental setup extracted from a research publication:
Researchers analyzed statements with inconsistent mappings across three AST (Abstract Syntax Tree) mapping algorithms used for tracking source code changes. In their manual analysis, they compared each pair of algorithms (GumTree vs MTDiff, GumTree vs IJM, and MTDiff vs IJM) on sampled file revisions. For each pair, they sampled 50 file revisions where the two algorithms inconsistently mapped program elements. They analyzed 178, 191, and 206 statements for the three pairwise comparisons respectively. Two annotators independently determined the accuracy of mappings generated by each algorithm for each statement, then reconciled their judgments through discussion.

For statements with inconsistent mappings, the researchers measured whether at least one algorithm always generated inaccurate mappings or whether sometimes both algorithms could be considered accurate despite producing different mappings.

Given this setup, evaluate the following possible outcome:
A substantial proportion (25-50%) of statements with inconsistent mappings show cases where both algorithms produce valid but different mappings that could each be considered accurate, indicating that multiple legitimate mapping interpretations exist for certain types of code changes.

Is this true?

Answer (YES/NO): NO